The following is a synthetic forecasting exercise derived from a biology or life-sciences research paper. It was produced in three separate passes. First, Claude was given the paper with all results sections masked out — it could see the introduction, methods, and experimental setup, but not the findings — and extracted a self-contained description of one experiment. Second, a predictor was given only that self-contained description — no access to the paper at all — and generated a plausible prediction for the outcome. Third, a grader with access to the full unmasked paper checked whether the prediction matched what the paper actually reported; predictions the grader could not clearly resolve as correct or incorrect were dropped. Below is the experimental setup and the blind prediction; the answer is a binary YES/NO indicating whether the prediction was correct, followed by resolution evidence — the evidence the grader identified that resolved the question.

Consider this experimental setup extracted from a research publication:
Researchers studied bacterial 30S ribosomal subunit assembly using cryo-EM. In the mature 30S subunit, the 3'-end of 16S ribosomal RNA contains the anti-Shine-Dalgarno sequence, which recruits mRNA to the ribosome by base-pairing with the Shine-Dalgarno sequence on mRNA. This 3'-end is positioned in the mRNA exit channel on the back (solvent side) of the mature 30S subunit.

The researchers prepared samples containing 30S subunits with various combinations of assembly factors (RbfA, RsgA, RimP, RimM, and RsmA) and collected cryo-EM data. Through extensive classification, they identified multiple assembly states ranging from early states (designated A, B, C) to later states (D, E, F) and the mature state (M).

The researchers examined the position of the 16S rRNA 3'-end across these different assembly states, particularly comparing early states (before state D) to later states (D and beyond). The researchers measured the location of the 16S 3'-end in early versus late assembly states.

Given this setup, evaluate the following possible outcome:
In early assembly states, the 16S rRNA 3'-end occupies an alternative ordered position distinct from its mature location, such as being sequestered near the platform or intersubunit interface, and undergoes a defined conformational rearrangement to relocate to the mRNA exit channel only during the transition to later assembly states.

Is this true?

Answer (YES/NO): YES